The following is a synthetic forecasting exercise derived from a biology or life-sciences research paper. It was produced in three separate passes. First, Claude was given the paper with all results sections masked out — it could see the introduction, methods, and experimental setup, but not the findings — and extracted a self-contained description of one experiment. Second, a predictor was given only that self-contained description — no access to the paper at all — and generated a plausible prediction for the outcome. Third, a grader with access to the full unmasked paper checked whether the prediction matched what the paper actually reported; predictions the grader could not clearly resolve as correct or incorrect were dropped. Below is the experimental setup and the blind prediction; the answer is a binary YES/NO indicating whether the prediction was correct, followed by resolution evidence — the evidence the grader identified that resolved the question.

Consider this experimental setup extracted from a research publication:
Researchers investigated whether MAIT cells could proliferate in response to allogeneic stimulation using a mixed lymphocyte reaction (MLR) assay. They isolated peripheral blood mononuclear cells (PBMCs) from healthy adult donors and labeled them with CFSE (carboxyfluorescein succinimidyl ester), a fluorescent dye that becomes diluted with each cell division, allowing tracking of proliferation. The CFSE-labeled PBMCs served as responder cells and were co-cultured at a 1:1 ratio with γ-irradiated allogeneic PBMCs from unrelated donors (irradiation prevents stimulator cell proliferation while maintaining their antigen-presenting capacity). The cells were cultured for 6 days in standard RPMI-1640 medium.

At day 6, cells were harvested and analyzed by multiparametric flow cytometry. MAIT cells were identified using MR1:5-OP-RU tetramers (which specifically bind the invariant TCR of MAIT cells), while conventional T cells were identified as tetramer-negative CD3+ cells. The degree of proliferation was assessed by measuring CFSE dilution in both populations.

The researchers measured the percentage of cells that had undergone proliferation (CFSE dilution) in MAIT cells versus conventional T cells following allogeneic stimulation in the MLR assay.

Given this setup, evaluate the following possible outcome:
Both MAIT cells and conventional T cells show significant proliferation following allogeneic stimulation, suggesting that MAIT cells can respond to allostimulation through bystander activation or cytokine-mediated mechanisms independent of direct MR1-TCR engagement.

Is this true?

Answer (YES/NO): NO